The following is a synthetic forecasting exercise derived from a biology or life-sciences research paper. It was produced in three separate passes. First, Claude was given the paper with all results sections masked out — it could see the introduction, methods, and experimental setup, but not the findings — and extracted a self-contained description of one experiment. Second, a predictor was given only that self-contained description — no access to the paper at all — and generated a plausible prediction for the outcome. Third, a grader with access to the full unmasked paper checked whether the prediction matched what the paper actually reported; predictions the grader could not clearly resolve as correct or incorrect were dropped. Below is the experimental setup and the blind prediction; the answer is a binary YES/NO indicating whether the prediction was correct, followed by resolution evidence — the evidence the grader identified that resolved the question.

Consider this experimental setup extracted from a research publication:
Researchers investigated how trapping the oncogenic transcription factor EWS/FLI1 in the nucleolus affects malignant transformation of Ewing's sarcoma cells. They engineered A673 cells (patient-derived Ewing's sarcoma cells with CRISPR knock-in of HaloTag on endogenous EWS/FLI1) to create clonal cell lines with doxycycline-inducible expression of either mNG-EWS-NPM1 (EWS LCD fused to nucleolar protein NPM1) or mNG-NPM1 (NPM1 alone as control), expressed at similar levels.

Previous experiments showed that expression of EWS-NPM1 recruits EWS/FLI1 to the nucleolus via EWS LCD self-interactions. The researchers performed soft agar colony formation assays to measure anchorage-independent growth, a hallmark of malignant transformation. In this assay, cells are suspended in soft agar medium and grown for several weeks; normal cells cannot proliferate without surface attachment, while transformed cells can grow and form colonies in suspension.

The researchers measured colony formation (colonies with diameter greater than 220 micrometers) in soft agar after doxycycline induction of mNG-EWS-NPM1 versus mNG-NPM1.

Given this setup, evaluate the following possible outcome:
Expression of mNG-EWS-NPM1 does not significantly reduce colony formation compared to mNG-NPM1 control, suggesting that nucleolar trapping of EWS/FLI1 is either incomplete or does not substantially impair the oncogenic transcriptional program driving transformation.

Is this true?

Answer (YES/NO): NO